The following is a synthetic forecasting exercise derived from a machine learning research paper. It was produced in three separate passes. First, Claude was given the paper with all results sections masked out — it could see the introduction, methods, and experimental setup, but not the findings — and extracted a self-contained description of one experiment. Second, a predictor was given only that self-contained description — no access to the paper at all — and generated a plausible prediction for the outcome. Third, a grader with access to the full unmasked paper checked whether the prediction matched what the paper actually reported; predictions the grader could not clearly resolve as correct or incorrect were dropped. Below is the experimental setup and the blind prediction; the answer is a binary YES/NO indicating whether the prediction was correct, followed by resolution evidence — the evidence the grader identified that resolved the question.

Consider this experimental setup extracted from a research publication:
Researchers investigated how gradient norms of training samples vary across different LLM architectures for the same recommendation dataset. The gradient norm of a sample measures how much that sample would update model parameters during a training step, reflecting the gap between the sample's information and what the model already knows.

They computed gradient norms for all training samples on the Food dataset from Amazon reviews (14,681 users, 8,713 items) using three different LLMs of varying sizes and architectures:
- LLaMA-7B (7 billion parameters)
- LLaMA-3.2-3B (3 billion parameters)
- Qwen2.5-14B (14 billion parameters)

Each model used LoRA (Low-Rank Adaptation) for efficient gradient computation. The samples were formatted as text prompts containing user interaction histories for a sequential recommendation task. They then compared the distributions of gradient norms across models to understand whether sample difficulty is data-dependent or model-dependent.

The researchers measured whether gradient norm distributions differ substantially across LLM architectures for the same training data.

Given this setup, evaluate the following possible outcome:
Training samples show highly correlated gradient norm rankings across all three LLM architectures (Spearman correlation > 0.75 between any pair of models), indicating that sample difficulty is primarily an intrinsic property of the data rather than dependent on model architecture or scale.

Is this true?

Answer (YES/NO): NO